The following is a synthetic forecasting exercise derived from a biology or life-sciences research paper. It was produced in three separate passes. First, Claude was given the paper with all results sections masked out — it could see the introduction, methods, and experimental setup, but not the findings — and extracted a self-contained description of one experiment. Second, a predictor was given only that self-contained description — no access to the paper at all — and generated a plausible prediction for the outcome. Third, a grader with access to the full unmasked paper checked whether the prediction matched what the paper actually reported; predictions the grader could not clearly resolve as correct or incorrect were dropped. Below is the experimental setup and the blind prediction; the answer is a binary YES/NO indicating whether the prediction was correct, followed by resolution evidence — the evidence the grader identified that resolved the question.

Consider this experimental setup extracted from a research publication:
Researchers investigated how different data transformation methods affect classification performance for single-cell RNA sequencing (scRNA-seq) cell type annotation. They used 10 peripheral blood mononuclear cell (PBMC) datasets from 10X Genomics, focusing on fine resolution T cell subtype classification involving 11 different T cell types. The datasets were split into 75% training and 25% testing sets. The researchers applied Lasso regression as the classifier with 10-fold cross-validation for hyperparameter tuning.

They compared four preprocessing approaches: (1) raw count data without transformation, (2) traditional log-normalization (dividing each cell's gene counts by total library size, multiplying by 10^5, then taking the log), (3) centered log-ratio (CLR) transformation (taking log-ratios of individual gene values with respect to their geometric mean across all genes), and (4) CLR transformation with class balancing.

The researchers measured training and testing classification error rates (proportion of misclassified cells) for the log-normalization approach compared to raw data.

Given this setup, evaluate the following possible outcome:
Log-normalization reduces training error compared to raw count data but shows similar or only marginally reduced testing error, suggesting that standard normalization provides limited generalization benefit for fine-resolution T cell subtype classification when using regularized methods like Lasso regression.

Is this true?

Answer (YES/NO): NO